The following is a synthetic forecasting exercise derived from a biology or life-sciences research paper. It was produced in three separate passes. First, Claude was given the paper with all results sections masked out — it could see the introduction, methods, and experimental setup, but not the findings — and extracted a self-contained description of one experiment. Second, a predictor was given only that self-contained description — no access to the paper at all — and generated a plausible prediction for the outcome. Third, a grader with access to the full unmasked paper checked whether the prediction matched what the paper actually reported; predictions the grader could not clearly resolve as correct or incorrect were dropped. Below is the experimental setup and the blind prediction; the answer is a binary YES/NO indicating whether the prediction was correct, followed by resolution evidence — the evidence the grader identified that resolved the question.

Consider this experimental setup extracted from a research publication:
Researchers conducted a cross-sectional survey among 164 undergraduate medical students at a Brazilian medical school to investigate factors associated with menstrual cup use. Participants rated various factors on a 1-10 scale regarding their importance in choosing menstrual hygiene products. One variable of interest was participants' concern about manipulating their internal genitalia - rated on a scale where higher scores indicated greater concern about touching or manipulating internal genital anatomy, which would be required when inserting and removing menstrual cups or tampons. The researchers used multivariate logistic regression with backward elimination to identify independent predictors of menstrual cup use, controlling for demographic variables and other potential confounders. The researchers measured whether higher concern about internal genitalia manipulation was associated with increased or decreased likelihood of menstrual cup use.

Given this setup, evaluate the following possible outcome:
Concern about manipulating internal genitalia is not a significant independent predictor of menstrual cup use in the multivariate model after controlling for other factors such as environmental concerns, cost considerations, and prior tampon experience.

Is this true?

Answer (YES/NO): NO